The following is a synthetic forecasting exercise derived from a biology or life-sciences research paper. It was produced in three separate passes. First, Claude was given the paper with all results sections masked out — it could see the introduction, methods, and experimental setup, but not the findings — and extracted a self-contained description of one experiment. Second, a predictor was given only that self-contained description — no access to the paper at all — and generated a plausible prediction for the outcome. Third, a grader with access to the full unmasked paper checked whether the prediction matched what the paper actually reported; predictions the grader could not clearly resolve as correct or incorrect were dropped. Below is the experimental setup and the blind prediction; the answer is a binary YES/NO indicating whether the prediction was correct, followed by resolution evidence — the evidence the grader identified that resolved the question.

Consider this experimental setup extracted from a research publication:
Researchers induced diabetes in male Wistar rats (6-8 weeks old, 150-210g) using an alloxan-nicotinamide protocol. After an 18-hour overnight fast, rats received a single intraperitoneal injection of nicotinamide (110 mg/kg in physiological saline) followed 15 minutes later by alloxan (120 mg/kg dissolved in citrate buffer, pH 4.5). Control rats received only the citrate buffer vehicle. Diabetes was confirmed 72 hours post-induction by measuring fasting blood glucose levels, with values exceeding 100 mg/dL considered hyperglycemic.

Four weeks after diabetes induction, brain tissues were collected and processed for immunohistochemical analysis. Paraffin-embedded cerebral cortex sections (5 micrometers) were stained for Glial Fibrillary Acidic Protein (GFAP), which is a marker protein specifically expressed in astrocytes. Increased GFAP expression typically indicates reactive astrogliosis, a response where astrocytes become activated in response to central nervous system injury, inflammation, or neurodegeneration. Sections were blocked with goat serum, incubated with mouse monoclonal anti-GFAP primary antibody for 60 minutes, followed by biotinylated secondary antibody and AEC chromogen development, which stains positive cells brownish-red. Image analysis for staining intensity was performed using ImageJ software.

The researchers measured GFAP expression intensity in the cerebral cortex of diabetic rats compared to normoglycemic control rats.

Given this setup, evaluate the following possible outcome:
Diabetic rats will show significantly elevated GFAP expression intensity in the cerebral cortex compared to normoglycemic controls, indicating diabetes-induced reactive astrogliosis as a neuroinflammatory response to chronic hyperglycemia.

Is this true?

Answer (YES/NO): YES